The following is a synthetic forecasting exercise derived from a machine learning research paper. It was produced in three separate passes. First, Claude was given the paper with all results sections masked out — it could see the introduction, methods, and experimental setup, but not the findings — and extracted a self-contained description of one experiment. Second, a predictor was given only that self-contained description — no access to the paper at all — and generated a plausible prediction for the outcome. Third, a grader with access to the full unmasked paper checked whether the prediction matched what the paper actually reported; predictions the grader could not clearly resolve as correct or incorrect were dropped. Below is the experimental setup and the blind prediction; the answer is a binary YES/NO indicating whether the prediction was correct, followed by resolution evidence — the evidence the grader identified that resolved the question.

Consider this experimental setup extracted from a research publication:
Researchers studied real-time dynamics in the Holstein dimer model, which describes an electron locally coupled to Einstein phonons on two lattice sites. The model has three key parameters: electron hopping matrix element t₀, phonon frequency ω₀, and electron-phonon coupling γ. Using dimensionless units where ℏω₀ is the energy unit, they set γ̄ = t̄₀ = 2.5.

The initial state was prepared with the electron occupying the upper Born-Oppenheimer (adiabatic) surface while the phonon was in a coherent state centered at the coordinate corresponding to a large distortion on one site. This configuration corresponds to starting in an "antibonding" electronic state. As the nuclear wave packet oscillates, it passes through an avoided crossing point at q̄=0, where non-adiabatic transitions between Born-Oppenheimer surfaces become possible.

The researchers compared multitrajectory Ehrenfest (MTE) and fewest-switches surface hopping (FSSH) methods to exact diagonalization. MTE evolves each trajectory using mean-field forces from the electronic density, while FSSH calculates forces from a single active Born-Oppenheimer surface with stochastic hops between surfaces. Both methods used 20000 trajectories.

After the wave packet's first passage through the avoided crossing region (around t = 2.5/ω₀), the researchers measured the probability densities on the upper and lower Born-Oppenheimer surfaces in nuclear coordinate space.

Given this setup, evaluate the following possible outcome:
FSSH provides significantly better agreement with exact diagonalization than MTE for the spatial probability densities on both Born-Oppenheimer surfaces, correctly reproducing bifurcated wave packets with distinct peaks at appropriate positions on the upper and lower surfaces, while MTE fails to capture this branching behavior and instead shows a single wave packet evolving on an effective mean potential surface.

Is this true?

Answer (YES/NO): YES